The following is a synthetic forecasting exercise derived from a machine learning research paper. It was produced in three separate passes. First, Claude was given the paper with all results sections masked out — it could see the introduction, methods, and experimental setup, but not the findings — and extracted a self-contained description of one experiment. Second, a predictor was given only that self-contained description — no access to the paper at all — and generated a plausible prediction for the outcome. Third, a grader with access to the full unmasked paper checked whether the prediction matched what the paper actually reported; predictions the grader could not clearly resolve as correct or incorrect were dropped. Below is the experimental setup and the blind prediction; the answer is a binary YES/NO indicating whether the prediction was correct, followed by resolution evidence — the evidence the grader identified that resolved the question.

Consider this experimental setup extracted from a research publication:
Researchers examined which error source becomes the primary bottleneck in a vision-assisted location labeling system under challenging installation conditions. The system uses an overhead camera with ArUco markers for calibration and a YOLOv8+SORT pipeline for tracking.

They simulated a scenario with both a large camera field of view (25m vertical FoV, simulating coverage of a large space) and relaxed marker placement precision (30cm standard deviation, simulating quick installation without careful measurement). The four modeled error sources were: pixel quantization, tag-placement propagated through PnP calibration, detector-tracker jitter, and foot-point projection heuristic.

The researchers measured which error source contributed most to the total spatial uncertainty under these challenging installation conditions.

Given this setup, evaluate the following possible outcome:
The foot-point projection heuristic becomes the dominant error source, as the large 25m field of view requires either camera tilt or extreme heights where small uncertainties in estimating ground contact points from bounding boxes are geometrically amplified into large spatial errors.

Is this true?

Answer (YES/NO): NO